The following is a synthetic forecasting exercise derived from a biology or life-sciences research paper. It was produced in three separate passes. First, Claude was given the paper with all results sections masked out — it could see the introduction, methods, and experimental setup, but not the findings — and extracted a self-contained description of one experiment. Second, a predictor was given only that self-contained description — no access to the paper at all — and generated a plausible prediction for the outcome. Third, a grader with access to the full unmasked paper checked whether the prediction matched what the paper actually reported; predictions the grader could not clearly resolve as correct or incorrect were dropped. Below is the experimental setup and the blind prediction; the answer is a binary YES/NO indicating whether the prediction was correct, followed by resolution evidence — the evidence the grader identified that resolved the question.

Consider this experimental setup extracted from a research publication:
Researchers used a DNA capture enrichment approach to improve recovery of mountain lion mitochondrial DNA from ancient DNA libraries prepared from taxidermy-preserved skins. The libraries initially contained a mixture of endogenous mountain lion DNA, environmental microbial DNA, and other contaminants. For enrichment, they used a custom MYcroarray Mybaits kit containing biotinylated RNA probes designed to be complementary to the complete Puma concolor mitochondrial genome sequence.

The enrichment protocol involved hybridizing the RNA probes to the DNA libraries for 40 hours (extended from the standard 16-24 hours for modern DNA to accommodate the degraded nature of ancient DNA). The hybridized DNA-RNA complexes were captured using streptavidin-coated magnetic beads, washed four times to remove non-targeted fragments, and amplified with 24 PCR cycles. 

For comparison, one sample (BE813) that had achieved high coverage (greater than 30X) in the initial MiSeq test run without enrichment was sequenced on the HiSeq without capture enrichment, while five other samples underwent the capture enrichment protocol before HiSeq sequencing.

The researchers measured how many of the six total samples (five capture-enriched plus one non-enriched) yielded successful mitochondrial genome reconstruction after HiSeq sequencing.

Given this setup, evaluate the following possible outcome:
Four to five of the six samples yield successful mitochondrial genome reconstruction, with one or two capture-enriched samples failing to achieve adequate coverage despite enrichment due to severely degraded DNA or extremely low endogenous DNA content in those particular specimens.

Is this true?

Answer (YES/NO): YES